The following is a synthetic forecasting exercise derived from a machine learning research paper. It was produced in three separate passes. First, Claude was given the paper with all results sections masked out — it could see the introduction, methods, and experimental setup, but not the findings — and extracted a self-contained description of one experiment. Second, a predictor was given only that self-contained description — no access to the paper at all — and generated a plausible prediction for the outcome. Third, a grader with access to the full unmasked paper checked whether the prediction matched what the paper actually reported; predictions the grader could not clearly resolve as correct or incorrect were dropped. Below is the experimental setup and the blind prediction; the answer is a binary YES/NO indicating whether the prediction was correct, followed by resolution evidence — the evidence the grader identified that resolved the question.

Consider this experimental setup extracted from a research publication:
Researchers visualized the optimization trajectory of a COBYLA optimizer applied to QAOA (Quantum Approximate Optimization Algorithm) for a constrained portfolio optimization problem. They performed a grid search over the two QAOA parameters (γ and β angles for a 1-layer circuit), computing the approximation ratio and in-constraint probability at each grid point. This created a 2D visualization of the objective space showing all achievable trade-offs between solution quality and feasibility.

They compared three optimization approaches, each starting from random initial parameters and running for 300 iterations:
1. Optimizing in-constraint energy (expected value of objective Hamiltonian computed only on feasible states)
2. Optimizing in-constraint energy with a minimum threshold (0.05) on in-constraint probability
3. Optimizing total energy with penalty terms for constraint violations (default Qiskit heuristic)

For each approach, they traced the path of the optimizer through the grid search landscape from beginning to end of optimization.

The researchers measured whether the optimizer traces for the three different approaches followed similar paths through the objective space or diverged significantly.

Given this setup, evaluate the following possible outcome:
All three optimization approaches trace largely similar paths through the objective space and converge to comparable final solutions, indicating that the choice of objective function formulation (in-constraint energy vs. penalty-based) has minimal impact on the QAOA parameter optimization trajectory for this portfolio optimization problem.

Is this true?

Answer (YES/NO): NO